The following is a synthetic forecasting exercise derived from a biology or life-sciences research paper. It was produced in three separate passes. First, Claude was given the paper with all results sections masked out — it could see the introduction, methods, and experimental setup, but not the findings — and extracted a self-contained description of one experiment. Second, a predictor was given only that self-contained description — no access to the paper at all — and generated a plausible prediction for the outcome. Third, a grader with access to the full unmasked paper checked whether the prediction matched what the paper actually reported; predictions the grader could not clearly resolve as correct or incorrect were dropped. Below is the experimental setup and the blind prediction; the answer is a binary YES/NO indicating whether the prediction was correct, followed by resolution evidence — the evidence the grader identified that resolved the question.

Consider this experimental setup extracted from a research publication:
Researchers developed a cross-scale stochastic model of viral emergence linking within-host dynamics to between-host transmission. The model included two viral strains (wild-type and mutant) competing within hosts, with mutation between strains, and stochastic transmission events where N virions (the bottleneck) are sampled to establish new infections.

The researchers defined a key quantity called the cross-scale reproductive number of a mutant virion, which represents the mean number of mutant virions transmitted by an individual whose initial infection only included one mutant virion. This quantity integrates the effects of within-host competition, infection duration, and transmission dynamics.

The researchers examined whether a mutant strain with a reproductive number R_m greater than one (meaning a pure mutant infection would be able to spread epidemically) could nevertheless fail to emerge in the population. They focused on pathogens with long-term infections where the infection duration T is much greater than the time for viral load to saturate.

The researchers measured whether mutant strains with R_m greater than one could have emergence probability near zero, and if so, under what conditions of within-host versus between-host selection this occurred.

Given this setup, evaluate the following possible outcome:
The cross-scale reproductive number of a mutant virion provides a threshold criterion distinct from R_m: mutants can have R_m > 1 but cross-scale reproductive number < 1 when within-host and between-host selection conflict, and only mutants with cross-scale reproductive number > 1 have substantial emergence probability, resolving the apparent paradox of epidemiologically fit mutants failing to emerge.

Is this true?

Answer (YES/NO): YES